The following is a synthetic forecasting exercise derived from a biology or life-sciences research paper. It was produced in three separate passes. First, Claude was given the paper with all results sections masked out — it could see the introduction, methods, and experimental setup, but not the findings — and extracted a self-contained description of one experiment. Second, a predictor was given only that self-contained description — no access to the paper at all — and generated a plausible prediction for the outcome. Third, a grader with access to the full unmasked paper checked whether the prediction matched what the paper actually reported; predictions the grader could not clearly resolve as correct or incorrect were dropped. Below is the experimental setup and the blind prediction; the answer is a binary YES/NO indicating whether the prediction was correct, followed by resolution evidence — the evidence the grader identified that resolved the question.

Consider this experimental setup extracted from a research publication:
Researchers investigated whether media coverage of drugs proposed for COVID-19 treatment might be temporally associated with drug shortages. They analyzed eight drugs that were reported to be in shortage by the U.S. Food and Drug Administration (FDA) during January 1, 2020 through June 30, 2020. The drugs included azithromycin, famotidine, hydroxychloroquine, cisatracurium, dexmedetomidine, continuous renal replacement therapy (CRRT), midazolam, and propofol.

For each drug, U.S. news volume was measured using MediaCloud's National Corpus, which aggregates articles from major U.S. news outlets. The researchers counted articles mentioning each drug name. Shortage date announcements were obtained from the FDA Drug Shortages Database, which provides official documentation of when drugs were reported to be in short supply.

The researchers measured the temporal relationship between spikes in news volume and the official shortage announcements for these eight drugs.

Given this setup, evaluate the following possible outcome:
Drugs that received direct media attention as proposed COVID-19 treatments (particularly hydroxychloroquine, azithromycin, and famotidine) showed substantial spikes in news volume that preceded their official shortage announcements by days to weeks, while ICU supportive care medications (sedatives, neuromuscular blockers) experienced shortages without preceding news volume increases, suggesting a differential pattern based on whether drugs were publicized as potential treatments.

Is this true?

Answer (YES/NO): NO